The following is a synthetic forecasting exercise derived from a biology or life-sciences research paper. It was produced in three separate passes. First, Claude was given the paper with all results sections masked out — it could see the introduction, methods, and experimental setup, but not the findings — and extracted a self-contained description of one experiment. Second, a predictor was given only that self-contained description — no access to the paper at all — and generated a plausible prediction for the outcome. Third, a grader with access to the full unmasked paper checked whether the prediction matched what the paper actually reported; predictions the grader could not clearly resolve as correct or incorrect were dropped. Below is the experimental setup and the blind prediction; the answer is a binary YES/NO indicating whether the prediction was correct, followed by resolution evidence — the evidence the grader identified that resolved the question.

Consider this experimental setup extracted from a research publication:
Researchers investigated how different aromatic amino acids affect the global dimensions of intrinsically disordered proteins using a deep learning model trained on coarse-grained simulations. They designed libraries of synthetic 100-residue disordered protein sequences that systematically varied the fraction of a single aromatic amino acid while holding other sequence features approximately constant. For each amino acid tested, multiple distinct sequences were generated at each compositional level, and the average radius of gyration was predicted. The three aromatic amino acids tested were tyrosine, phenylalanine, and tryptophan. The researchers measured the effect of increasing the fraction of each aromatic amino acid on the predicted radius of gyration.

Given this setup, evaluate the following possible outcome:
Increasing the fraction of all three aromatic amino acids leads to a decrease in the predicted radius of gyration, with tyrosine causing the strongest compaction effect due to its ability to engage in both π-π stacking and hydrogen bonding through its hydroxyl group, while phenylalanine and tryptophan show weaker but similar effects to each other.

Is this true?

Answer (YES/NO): NO